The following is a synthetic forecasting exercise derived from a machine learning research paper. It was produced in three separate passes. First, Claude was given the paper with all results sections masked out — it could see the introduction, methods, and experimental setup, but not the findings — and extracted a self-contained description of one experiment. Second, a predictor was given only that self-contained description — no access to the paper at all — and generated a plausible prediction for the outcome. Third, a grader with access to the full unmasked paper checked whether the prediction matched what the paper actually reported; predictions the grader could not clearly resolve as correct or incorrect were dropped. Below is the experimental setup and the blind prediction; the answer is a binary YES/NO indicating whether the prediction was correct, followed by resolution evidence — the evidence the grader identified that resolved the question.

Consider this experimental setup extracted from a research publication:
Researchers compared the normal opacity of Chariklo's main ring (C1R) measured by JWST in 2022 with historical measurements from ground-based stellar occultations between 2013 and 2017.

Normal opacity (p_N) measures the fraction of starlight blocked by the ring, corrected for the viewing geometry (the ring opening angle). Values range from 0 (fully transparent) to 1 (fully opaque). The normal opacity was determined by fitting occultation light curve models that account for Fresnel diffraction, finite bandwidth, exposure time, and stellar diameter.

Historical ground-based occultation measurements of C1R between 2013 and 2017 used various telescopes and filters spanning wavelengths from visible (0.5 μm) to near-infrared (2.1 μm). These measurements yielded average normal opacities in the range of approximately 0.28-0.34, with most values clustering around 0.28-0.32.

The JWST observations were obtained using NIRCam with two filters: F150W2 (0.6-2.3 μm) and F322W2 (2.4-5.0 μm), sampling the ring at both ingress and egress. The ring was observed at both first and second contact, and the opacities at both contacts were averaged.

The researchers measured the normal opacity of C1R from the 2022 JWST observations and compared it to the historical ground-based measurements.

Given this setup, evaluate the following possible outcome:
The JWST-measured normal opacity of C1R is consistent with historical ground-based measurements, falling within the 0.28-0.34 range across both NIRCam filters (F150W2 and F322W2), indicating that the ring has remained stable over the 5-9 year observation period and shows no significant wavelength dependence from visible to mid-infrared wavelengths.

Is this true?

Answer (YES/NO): NO